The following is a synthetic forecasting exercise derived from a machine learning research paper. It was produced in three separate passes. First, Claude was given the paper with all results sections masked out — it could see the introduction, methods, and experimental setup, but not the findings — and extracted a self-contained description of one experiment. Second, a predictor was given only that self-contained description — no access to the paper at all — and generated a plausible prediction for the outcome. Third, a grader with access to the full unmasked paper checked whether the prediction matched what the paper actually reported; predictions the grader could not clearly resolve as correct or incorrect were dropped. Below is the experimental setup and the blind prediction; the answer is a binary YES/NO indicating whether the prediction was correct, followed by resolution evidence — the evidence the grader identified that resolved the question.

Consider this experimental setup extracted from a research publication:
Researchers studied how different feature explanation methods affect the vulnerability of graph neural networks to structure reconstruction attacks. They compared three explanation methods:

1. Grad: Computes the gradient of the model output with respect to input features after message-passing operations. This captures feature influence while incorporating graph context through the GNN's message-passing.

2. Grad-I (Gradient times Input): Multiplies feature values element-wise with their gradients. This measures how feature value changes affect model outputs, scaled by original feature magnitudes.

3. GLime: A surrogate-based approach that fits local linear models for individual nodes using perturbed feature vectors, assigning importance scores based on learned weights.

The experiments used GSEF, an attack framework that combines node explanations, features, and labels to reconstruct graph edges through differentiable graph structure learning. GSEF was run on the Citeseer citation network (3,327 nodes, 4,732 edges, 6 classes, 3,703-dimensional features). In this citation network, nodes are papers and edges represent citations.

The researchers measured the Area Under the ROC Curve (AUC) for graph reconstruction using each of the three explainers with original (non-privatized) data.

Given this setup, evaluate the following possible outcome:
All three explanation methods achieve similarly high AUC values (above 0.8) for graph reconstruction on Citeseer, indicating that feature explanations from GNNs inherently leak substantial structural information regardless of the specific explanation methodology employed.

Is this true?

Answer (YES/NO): NO